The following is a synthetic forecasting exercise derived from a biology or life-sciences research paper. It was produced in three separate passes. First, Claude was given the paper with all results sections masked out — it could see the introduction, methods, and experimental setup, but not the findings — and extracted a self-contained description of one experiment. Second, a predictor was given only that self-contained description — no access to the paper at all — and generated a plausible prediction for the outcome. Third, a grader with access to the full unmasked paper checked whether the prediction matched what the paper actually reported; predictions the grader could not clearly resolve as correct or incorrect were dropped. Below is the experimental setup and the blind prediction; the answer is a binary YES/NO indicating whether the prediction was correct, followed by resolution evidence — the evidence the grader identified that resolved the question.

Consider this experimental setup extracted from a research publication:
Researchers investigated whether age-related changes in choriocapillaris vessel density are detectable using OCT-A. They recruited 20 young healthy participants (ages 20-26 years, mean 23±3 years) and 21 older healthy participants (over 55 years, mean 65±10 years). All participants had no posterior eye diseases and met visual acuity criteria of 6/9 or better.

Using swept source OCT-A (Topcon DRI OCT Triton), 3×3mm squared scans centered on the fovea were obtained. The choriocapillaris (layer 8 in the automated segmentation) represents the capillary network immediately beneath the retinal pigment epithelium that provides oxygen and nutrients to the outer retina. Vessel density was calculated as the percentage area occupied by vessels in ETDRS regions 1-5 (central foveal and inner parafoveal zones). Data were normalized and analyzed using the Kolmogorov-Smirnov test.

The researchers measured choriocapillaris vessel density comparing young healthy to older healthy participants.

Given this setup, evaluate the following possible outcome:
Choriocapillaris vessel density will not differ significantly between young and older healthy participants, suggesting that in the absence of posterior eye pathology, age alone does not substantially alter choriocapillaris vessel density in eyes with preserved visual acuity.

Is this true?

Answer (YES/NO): YES